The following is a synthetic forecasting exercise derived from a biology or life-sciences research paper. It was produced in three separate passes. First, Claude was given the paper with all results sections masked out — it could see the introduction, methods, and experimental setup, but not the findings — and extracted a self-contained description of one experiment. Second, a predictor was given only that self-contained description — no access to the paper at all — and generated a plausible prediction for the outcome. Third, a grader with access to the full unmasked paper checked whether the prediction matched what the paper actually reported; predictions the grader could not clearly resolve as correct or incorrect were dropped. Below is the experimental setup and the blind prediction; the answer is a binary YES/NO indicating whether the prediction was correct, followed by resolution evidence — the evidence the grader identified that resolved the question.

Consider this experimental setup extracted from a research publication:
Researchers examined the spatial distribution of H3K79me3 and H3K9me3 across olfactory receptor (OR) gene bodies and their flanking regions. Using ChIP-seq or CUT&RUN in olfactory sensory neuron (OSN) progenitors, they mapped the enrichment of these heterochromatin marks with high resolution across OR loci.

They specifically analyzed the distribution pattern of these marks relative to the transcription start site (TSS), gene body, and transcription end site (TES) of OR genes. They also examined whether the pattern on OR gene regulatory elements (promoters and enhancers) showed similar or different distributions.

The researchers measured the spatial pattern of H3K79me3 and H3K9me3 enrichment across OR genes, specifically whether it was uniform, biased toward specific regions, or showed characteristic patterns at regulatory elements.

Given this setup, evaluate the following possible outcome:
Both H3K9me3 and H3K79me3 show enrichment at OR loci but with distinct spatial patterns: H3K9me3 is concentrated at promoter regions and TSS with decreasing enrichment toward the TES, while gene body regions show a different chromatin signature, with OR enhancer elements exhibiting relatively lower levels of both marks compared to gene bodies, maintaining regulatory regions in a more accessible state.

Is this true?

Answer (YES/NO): NO